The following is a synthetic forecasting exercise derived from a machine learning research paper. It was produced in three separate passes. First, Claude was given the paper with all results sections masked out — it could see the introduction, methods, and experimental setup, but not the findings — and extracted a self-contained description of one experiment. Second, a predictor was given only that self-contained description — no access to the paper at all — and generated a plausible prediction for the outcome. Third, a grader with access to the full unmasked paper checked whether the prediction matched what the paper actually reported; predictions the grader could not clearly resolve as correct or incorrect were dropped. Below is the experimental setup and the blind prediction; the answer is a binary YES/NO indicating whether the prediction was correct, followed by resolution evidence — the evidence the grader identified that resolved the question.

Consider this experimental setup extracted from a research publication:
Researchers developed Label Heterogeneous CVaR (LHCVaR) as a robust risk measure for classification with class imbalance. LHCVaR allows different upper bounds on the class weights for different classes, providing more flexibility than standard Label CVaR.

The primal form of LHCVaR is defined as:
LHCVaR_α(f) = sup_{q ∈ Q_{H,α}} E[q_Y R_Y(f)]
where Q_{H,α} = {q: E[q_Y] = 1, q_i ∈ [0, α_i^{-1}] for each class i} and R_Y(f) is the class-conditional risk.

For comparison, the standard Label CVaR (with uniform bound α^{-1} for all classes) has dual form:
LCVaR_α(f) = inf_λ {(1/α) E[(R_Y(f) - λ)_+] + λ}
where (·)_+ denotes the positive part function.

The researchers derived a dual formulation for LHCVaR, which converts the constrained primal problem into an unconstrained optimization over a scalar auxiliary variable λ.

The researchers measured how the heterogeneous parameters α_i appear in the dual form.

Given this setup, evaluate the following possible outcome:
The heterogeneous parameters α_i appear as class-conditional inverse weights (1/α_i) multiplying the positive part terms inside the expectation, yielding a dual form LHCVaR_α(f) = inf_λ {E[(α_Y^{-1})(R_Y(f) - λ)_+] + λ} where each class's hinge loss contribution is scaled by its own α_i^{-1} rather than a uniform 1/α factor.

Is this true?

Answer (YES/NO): YES